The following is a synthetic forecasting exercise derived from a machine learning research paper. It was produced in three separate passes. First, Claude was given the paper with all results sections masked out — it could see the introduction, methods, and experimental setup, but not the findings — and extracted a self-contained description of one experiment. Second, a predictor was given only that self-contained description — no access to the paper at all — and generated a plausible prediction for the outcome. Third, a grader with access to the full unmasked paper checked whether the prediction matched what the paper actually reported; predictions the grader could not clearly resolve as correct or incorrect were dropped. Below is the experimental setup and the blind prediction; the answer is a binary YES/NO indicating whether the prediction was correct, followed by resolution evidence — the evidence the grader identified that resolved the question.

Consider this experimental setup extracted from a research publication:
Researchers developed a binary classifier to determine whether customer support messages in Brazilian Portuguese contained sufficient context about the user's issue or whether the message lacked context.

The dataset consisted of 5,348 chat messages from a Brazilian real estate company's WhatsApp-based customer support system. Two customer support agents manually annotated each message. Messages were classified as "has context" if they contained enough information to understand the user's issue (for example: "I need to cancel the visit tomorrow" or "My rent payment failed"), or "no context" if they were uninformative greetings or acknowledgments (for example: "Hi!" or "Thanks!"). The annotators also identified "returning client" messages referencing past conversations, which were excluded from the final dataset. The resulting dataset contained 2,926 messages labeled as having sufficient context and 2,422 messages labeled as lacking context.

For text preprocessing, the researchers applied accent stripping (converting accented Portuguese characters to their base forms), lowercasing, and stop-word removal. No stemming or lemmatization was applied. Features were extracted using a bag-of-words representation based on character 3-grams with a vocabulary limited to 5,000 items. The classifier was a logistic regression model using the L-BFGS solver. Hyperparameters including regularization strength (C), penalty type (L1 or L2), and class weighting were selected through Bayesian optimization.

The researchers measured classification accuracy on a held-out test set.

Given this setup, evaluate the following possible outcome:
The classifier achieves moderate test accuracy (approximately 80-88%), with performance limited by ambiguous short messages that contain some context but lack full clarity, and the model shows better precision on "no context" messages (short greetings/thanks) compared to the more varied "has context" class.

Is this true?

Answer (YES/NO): NO